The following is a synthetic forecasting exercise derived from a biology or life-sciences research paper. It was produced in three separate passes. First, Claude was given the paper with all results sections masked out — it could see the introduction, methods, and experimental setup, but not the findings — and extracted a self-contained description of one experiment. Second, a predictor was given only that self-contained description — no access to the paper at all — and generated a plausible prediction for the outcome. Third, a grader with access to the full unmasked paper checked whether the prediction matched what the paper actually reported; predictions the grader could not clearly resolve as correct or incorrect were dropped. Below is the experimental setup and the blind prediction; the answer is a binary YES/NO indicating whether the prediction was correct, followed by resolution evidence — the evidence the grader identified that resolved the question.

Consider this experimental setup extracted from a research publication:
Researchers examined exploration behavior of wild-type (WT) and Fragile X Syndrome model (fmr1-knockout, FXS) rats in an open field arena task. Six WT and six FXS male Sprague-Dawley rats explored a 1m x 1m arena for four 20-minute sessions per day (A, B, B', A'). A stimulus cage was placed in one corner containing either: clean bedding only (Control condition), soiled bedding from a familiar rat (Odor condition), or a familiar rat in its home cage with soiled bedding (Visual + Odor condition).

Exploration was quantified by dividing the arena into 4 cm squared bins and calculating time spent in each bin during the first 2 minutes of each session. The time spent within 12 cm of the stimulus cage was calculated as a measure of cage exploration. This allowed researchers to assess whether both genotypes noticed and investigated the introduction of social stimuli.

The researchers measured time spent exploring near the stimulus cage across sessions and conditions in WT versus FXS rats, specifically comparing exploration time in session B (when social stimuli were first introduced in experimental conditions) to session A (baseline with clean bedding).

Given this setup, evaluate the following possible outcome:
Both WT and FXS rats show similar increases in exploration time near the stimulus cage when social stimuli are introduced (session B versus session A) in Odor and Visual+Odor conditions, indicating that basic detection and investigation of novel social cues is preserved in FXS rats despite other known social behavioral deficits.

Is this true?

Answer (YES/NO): YES